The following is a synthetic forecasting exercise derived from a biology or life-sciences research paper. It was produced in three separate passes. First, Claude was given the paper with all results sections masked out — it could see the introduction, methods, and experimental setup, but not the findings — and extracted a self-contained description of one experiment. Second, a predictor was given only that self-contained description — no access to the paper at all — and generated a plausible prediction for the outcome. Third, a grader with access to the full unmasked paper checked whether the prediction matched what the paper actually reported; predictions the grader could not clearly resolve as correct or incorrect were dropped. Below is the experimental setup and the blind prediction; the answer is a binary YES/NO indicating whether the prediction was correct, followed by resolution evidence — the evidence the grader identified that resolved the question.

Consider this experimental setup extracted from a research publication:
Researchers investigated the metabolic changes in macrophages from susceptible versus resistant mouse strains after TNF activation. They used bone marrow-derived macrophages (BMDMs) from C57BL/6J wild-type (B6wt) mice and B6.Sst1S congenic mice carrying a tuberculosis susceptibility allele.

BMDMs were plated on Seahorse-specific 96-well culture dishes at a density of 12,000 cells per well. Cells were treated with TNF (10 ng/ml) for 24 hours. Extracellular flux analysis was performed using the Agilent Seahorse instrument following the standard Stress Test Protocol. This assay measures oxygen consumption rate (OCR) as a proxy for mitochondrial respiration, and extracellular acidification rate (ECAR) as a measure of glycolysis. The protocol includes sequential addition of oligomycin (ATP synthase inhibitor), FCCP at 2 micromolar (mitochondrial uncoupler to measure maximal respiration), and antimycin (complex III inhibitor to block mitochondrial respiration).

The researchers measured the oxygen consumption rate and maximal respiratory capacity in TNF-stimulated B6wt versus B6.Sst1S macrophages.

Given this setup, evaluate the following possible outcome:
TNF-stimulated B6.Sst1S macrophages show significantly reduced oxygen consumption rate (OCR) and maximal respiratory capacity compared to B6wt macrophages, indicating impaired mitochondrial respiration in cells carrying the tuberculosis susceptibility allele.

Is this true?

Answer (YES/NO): NO